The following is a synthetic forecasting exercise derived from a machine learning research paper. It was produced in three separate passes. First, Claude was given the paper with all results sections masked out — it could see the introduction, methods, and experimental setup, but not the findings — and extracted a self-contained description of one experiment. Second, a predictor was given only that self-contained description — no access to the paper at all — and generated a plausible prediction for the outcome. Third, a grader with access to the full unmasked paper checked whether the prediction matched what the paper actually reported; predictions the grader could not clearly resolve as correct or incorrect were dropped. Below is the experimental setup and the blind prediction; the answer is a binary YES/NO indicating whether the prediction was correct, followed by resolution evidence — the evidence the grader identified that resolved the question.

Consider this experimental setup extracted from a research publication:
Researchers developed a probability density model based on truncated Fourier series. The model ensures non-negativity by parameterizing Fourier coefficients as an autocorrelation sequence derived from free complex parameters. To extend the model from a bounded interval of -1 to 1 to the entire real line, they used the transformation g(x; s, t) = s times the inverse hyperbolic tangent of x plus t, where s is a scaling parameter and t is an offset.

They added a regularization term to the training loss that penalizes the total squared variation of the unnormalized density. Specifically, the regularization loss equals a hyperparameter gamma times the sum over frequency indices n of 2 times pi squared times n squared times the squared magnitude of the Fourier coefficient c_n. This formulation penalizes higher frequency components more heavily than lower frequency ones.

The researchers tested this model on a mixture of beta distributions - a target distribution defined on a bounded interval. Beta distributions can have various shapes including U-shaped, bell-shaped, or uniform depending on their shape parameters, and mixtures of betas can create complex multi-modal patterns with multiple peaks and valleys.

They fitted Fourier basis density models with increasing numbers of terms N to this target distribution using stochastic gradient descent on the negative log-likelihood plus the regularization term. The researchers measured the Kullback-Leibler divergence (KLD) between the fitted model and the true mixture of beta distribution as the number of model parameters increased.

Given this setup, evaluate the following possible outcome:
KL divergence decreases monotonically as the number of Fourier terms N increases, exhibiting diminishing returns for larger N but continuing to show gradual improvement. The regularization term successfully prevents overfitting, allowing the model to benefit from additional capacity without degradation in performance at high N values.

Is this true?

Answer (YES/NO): NO